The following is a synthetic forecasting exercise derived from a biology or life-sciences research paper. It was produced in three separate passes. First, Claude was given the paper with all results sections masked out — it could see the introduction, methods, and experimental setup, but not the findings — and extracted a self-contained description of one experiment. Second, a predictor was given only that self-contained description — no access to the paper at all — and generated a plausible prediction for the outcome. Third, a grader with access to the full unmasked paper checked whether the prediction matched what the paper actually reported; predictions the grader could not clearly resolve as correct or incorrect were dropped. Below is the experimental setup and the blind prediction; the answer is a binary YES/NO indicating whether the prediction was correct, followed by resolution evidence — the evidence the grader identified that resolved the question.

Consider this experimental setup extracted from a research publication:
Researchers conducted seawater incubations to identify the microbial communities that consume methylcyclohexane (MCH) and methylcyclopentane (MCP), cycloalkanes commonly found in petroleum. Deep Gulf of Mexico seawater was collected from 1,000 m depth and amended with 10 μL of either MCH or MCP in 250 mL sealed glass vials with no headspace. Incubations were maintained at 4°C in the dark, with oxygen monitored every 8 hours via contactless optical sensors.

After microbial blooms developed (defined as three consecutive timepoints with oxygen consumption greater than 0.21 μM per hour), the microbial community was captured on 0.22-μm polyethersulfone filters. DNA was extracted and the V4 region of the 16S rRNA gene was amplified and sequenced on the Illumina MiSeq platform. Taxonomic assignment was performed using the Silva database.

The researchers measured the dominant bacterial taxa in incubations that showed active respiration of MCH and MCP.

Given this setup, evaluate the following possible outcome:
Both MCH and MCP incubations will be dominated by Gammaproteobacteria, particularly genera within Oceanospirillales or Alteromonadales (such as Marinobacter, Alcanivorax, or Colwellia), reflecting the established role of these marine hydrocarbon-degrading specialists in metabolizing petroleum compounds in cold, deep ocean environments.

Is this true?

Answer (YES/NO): NO